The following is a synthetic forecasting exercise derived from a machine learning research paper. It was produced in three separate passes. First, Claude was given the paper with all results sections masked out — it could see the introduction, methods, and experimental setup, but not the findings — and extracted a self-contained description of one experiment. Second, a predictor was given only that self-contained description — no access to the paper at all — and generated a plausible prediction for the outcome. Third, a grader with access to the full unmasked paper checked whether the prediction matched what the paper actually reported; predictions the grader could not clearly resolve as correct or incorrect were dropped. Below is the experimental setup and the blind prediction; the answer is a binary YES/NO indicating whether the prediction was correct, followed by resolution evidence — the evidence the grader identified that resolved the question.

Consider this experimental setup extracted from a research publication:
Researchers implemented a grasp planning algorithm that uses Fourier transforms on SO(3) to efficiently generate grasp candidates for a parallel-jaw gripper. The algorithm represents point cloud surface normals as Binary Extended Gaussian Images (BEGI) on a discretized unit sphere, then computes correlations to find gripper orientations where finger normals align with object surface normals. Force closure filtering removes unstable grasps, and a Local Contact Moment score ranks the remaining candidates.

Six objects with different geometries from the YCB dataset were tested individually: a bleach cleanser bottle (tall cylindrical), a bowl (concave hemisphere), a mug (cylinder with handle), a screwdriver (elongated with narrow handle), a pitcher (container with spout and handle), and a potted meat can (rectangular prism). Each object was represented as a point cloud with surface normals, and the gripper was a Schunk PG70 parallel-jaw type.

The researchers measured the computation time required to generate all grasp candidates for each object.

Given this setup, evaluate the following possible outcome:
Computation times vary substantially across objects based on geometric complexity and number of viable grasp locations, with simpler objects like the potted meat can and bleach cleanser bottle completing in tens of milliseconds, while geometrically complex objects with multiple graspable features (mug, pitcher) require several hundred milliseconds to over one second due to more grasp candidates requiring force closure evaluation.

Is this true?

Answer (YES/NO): NO